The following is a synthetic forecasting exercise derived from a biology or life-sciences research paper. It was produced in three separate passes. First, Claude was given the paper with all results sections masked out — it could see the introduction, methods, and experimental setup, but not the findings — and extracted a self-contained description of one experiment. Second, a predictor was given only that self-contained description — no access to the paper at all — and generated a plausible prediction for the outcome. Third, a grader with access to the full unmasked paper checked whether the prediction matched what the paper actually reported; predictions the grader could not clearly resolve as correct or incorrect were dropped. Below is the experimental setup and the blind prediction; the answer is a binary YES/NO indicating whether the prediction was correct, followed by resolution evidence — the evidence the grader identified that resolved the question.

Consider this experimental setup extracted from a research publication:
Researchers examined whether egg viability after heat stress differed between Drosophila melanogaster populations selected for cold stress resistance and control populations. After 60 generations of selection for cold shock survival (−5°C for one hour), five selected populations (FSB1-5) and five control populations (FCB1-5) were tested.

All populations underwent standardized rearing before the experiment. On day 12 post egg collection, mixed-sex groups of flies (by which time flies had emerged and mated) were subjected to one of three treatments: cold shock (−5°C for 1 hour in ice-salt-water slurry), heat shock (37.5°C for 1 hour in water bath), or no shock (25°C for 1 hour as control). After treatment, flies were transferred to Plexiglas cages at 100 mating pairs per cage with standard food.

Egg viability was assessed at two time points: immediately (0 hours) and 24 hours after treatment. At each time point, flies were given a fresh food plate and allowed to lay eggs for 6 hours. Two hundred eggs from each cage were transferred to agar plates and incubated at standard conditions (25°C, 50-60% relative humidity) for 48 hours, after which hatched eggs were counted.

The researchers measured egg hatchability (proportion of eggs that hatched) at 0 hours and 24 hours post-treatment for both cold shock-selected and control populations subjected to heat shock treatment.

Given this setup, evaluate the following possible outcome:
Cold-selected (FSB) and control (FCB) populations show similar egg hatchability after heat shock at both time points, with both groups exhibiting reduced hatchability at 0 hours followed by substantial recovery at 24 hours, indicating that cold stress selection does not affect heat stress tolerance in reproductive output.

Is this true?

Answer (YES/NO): NO